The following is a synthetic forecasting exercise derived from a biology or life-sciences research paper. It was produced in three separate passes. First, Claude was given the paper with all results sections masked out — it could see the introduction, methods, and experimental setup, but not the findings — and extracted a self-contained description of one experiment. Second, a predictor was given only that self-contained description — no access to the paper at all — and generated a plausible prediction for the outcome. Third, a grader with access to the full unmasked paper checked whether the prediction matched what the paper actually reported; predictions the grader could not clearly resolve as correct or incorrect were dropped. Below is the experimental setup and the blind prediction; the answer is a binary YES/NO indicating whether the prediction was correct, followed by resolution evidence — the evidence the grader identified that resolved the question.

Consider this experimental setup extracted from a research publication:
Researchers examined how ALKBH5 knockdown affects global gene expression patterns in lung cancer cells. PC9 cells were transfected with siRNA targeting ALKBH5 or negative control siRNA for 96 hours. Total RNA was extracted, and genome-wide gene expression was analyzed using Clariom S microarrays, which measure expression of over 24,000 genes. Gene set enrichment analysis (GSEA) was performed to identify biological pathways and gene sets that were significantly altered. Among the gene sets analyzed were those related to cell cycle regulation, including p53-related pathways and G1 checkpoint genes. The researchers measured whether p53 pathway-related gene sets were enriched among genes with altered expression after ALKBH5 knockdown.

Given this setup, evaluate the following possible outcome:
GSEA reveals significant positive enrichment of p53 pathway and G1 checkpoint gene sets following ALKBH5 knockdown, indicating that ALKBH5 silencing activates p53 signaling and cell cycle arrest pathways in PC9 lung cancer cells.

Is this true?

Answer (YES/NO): NO